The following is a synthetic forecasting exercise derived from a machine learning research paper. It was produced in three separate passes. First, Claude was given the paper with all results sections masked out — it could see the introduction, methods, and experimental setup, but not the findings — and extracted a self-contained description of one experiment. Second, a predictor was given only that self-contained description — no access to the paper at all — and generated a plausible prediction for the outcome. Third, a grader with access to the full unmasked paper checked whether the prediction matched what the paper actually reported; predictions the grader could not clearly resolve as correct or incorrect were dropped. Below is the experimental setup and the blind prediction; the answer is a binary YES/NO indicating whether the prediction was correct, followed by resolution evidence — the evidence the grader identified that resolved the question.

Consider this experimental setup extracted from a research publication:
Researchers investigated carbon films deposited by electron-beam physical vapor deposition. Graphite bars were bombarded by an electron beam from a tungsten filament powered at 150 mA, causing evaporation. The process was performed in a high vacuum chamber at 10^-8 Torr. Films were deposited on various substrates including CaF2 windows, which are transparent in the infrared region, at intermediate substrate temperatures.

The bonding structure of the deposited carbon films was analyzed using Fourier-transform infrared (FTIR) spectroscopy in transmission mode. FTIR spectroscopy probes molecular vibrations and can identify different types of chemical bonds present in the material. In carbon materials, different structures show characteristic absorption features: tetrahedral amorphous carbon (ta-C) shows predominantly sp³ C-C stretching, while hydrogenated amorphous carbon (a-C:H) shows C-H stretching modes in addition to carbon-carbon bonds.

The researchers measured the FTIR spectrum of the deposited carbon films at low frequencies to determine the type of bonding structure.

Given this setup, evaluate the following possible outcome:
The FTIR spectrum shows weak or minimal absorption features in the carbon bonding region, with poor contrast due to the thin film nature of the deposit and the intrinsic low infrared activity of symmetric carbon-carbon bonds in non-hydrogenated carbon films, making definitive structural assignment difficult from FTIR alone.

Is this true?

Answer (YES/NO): NO